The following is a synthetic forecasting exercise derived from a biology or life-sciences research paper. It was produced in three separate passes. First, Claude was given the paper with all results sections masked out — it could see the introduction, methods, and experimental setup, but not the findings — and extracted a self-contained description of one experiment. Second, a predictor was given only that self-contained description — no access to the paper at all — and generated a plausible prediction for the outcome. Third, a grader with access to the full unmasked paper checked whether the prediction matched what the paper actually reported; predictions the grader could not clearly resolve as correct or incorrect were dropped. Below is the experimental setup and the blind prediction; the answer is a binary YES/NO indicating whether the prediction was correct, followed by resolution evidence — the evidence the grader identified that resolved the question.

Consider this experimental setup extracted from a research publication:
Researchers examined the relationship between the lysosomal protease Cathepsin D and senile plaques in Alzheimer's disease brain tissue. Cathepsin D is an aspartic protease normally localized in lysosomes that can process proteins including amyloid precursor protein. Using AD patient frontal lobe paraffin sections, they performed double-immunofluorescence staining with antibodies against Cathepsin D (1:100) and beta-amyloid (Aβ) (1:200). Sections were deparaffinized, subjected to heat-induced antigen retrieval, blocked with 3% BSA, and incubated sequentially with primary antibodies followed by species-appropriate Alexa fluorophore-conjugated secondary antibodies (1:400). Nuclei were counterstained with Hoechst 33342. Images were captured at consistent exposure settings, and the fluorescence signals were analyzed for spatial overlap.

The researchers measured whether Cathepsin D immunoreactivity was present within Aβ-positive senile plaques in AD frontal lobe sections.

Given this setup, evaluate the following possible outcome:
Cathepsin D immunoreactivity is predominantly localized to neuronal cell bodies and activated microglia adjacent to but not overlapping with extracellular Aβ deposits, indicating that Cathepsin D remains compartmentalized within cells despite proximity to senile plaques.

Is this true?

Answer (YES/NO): NO